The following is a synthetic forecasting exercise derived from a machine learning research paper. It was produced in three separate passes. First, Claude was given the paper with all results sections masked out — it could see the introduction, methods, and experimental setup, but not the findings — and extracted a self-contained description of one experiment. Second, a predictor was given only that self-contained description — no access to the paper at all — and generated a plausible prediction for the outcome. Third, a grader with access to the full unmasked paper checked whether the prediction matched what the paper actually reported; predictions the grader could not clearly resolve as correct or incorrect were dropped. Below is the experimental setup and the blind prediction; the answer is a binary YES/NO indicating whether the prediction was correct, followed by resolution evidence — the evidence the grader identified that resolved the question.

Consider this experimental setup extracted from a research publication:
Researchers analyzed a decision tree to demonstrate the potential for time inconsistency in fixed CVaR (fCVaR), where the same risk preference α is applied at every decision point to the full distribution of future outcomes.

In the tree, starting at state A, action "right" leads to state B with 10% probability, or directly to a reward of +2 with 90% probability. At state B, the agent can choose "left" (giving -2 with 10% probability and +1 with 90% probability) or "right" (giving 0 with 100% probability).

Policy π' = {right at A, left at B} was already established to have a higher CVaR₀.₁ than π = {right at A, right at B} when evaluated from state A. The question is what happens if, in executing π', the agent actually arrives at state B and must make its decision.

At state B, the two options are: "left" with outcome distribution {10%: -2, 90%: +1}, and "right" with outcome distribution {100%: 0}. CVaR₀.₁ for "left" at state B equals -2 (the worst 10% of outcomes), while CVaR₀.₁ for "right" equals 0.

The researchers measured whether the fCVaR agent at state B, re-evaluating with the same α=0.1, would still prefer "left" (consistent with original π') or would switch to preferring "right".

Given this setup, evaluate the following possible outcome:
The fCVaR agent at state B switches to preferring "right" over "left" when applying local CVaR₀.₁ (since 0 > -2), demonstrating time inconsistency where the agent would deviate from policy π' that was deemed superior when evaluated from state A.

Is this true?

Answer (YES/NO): YES